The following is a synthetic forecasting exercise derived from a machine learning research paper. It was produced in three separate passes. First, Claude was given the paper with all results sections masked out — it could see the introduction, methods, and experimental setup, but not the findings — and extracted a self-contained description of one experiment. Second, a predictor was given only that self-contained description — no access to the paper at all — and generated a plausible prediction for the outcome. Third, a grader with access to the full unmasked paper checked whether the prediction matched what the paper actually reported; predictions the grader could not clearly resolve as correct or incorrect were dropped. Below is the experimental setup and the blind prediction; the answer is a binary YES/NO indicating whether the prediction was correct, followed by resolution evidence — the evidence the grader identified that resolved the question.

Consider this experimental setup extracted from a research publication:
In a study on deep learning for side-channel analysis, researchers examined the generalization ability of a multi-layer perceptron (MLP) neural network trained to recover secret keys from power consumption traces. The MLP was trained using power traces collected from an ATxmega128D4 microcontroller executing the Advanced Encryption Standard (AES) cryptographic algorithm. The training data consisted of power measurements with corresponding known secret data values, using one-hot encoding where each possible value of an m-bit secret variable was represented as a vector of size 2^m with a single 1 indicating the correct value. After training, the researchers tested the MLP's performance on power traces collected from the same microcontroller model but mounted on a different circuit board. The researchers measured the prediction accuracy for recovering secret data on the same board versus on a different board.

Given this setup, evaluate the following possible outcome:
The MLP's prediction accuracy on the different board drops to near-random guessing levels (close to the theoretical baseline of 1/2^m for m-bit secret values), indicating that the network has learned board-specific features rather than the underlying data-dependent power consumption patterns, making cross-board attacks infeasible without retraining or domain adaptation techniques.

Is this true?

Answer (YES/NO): NO